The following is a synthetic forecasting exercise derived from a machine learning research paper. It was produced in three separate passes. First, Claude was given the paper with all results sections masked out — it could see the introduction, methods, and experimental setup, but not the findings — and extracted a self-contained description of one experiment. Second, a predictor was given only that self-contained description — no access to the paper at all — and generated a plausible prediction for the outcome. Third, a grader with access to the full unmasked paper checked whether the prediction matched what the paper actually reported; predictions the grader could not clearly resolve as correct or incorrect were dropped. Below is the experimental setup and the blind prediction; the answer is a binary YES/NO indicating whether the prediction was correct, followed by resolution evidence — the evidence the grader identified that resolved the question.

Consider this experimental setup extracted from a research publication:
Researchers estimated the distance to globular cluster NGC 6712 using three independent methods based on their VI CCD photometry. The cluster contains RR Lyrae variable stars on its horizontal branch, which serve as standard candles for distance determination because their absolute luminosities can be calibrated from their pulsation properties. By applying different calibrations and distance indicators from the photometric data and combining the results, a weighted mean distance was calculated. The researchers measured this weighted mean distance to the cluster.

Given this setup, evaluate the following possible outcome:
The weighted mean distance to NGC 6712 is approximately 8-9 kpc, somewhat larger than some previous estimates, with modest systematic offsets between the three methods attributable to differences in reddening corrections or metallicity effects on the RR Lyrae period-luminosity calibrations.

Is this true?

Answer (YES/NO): NO